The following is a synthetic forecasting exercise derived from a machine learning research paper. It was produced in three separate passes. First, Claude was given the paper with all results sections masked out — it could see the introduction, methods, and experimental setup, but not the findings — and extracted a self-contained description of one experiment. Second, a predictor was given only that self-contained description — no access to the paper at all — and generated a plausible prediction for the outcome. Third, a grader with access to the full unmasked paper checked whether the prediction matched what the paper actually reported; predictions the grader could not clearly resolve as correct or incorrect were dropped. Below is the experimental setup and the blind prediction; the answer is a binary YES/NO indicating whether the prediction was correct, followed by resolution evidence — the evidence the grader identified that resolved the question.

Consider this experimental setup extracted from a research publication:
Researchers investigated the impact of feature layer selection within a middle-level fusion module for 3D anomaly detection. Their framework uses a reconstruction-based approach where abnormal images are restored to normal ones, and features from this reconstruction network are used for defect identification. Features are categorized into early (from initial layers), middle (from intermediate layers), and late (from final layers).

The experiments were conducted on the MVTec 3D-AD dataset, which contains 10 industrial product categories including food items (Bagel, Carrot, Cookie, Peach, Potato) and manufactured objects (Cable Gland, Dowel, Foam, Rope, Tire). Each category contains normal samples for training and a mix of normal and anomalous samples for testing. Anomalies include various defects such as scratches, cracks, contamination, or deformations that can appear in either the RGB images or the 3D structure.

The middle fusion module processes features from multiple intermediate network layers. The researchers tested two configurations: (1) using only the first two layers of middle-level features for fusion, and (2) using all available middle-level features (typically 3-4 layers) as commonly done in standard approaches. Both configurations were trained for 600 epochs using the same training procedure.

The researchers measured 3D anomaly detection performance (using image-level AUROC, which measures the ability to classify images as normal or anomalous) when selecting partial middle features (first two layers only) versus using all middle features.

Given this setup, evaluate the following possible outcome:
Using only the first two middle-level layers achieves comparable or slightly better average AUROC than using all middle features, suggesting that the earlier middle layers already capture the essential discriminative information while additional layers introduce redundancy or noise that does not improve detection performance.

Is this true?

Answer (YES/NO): YES